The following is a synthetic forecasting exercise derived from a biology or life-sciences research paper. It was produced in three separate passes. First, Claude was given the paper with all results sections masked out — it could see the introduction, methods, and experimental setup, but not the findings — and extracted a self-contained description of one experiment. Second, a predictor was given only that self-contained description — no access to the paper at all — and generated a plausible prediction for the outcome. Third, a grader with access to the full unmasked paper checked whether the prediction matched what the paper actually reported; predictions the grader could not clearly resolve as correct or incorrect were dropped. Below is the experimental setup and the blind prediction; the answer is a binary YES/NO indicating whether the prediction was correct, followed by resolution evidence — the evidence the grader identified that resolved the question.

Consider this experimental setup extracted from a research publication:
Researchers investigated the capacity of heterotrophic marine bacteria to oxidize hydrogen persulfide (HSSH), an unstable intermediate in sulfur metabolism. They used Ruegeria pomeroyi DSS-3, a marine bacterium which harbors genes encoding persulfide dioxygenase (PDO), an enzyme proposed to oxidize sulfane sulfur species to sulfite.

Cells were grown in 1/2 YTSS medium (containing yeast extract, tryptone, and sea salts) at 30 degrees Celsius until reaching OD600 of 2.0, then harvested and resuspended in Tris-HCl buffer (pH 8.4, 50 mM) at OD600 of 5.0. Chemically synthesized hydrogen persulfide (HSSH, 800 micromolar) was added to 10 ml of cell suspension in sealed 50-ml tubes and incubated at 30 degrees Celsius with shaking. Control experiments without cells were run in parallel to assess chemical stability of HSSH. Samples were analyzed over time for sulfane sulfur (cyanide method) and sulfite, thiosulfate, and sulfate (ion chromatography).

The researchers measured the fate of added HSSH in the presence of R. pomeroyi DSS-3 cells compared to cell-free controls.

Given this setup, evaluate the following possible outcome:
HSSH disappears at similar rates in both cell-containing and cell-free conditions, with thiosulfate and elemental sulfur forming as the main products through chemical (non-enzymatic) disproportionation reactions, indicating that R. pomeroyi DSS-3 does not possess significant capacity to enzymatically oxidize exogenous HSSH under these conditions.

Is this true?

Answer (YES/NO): NO